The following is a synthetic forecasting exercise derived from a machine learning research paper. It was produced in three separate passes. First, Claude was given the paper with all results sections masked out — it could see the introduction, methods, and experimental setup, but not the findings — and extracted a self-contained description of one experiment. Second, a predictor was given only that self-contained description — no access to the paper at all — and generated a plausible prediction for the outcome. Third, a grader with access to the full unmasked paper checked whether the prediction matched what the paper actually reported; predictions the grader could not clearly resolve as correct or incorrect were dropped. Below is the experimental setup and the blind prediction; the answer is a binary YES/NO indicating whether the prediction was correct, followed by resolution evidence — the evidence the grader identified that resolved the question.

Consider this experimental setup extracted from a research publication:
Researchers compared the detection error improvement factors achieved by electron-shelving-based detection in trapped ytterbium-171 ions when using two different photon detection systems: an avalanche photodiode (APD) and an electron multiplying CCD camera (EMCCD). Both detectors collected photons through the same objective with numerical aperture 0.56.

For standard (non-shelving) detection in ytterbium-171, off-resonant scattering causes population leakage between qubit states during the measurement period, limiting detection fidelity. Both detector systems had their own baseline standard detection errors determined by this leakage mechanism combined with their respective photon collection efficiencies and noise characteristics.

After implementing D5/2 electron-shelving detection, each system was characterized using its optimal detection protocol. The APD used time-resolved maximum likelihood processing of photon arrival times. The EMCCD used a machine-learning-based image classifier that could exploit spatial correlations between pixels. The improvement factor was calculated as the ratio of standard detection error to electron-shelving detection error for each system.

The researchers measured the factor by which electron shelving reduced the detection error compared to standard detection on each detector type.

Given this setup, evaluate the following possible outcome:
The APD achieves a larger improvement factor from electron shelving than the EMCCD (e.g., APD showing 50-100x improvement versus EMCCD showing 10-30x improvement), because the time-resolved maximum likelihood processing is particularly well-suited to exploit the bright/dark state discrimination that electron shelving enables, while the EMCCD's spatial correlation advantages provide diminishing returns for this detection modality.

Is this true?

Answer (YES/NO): NO